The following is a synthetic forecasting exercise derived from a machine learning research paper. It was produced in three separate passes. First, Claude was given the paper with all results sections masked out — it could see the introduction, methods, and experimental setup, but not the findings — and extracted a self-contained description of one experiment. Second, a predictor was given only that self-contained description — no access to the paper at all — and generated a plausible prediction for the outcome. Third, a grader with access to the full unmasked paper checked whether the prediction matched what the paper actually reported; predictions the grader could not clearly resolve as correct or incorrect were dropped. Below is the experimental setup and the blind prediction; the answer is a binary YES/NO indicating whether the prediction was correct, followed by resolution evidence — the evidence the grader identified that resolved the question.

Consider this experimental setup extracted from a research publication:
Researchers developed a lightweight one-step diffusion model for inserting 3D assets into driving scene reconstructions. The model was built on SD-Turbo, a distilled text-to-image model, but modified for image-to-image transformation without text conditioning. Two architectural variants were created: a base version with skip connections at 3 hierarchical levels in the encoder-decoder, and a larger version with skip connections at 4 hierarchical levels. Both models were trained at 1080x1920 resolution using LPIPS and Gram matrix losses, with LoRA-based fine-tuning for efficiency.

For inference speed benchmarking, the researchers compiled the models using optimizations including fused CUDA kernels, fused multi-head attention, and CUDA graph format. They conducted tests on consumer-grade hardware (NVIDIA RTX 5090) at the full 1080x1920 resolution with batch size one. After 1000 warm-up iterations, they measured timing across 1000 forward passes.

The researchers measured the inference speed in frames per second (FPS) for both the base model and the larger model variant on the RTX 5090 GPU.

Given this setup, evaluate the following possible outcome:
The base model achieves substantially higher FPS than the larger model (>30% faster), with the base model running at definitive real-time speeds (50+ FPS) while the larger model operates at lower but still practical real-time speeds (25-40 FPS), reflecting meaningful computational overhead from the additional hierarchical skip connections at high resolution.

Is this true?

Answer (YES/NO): NO